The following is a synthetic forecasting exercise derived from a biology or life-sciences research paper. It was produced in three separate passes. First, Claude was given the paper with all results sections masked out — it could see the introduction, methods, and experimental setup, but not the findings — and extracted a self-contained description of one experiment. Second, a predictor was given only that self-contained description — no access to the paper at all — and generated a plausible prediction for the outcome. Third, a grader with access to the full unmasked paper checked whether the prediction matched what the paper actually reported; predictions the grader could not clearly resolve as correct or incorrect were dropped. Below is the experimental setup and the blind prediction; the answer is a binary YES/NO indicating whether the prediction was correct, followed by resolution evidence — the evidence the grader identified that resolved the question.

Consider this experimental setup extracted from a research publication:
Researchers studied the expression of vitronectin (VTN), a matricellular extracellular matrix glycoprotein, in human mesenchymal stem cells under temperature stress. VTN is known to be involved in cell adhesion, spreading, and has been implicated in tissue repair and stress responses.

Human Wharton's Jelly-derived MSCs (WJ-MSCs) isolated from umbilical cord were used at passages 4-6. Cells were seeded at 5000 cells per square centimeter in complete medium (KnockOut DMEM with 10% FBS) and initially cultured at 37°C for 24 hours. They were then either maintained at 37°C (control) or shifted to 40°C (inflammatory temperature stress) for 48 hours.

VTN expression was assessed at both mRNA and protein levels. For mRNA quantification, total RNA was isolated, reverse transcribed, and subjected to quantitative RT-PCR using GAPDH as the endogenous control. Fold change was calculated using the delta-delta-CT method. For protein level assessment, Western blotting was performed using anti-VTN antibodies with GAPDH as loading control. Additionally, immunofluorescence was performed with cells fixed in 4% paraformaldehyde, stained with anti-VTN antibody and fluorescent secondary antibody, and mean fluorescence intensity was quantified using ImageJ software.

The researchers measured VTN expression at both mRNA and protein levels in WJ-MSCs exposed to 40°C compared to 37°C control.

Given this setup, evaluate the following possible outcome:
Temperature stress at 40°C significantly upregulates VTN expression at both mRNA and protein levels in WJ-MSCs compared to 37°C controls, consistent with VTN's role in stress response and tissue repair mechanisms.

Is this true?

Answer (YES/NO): NO